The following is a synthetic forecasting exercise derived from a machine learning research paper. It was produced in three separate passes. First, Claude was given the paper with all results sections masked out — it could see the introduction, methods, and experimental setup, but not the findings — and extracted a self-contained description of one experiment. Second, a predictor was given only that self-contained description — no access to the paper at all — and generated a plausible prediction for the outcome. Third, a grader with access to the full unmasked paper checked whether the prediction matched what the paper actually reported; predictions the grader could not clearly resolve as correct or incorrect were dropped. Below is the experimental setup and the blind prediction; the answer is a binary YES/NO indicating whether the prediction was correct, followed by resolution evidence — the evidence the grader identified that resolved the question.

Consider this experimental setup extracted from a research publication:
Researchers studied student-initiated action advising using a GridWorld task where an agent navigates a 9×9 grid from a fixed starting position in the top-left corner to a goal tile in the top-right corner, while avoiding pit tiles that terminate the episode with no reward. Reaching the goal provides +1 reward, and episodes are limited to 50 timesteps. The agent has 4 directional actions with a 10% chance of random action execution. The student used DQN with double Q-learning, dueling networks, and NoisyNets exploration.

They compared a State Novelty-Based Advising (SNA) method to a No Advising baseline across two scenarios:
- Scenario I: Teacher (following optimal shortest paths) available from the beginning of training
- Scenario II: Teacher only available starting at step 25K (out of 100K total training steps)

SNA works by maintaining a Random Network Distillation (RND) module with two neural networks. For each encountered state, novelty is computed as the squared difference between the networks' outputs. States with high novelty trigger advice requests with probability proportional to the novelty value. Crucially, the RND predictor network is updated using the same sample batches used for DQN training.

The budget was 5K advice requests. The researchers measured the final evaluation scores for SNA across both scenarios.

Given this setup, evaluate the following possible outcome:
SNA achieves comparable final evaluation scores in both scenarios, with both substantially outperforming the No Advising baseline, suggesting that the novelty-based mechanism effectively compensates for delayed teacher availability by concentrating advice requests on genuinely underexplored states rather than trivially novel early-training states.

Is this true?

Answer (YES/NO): NO